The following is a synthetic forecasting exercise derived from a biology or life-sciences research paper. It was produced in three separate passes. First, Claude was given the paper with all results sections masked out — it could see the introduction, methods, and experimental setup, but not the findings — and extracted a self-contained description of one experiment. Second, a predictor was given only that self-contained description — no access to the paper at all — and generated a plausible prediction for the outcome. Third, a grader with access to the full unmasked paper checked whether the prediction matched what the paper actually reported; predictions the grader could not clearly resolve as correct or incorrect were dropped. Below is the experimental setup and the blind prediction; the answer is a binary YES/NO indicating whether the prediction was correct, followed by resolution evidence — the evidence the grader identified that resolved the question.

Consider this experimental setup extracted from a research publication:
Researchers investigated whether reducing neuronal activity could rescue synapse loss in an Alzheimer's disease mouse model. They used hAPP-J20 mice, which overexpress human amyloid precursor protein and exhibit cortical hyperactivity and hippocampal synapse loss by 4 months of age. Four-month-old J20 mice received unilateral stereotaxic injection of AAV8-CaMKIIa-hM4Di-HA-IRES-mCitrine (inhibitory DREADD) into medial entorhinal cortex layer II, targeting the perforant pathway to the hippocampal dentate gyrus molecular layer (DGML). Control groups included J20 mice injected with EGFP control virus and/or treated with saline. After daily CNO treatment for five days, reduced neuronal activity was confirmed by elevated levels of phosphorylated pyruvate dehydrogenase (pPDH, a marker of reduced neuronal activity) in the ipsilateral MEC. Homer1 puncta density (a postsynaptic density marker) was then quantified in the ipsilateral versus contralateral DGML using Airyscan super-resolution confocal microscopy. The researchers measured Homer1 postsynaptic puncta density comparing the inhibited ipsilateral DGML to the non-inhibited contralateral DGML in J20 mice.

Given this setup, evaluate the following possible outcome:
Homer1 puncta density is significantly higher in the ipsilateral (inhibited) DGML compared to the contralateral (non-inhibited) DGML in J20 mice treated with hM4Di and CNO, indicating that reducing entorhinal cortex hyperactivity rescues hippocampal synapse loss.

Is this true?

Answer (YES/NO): YES